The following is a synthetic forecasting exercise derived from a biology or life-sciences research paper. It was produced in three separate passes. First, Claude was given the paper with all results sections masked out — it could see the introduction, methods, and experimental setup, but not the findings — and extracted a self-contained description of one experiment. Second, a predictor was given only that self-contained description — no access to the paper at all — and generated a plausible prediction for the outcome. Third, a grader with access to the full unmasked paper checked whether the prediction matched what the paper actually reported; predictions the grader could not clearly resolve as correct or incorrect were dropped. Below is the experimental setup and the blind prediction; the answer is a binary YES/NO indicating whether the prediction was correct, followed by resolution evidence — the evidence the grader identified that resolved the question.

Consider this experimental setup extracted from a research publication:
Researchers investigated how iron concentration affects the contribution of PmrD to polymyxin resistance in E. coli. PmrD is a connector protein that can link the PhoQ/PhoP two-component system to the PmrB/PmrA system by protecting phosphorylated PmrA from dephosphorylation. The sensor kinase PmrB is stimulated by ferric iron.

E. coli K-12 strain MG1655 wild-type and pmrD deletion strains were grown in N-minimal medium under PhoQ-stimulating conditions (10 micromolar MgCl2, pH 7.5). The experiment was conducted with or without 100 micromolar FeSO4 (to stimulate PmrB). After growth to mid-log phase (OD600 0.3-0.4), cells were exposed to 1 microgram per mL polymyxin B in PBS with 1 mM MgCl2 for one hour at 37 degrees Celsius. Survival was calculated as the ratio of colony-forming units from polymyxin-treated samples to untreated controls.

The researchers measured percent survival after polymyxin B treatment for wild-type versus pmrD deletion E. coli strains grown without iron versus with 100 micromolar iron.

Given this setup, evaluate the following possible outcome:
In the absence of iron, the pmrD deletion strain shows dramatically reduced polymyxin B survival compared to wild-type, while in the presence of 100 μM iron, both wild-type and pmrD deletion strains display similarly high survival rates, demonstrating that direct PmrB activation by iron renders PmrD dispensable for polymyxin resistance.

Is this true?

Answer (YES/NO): NO